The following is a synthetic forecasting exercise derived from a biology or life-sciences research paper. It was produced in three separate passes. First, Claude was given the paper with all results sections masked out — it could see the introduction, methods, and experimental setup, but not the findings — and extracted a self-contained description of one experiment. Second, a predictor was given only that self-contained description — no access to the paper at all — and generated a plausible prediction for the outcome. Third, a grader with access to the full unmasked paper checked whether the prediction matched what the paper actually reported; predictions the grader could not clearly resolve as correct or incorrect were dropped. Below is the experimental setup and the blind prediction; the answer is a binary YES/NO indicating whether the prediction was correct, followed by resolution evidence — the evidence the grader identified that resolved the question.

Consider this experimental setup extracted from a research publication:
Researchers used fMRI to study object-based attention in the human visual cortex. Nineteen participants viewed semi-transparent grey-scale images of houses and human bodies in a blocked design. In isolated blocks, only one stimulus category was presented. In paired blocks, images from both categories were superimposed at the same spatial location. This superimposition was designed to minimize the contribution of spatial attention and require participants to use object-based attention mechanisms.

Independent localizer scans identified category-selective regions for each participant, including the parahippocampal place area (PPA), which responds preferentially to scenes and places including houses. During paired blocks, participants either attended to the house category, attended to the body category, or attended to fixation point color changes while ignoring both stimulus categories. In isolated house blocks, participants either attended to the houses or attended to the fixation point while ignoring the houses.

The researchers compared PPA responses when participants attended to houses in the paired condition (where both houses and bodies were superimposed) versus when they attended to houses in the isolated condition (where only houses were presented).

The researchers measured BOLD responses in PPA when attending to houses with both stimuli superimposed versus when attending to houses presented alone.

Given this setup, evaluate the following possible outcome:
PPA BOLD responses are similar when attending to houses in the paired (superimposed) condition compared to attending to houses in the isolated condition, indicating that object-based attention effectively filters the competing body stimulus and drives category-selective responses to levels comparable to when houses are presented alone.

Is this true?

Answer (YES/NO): YES